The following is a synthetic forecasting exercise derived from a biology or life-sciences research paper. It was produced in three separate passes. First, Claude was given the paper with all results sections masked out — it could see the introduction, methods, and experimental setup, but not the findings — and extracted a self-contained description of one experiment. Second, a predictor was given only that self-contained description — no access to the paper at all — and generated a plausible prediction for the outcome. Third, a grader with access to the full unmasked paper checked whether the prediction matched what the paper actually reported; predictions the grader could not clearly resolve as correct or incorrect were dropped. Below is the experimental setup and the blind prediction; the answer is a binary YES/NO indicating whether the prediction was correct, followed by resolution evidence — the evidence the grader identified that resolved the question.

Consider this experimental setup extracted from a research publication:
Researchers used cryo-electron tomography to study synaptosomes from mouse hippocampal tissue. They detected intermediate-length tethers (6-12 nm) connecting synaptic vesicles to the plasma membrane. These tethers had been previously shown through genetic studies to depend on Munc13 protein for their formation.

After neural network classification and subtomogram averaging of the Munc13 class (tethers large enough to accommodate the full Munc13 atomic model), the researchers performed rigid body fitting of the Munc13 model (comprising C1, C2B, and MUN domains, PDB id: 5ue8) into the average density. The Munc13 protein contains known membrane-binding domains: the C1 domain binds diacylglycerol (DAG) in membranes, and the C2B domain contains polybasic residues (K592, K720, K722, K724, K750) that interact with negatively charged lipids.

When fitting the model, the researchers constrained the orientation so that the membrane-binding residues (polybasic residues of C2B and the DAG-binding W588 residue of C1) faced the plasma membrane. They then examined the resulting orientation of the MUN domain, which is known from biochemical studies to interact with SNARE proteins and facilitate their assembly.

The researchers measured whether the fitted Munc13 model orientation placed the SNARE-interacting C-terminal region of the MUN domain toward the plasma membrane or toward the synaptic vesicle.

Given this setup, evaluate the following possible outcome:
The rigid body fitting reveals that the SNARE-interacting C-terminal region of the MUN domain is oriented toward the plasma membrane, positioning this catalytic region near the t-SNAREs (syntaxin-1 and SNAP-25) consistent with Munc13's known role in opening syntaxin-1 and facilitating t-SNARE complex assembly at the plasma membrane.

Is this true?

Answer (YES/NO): NO